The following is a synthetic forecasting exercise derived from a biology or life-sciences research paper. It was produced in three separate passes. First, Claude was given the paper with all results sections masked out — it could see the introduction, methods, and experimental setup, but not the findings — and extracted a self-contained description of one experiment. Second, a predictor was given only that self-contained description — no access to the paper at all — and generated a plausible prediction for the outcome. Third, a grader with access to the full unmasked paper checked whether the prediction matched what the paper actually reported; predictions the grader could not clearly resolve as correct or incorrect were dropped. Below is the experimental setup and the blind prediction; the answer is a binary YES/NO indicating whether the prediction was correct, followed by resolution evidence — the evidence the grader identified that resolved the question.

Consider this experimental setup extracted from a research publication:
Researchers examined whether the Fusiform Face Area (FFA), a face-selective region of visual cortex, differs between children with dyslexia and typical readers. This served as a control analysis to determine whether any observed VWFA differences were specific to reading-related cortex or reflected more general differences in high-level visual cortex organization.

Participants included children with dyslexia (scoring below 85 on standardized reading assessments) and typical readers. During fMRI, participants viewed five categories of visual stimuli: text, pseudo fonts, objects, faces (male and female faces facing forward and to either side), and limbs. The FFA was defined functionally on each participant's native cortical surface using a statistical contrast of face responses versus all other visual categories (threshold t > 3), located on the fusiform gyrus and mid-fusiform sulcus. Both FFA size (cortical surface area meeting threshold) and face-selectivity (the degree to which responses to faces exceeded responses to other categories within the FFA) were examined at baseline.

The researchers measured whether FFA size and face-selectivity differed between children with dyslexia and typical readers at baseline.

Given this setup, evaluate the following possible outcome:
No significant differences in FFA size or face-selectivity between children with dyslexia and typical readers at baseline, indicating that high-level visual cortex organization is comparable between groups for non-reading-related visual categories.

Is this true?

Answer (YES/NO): NO